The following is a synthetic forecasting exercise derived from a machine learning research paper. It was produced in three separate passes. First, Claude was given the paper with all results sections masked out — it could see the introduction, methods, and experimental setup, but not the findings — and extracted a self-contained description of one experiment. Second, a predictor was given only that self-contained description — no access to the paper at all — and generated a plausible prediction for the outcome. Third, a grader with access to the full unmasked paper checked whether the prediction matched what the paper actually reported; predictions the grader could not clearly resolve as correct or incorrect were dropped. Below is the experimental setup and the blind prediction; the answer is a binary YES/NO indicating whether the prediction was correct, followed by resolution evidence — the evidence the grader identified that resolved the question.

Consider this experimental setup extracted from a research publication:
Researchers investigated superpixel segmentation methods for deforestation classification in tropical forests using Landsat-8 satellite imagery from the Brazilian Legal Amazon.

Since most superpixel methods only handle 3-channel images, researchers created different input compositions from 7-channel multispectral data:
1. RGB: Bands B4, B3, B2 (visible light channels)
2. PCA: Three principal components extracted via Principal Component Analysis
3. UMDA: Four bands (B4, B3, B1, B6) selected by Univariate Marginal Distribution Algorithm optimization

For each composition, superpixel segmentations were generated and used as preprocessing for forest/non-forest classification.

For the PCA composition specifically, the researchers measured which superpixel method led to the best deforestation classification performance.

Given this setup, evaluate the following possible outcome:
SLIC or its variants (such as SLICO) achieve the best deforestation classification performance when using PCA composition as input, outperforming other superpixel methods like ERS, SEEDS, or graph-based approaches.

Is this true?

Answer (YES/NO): NO